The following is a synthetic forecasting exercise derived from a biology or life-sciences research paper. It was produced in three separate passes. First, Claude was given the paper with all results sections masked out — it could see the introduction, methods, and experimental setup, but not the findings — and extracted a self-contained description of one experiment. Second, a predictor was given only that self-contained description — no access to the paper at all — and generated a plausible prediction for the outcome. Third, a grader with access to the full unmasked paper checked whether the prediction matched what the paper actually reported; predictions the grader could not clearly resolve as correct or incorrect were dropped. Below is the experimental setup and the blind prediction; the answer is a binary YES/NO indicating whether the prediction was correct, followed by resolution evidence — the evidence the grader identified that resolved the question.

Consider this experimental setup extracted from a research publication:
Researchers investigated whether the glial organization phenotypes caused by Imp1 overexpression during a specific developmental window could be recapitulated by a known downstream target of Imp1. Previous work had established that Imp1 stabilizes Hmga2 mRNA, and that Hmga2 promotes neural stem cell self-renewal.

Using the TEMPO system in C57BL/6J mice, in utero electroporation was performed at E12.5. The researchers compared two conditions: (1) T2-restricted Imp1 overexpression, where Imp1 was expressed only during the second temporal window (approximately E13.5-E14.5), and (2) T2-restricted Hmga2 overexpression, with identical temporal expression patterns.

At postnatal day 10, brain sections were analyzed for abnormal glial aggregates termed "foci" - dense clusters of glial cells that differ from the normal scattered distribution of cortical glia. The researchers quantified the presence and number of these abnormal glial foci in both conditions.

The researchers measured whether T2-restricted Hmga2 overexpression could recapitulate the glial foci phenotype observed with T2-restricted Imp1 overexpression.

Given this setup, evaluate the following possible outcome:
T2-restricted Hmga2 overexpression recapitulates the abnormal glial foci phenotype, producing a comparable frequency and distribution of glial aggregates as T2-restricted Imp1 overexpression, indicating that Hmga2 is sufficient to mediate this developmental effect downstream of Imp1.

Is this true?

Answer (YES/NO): NO